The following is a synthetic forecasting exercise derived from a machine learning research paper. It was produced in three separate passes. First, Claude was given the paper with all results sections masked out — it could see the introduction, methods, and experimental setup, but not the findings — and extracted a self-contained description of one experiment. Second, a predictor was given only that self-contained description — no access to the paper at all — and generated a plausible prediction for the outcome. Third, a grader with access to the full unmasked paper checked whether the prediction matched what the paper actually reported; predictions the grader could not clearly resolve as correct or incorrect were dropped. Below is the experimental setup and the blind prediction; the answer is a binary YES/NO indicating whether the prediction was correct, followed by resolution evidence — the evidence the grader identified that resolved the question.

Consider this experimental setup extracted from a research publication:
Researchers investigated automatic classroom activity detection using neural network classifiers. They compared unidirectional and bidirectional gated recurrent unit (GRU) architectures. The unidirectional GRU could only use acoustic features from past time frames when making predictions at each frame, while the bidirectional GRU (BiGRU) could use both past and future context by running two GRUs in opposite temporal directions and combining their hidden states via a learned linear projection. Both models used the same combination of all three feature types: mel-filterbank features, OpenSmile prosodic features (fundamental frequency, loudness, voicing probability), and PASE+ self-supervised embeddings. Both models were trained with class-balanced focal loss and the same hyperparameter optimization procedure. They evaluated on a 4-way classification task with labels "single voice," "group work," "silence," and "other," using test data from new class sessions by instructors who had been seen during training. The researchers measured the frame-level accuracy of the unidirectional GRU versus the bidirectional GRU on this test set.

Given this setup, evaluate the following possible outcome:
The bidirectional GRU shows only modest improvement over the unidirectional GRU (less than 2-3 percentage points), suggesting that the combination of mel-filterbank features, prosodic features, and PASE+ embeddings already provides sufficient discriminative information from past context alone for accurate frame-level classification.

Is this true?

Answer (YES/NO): YES